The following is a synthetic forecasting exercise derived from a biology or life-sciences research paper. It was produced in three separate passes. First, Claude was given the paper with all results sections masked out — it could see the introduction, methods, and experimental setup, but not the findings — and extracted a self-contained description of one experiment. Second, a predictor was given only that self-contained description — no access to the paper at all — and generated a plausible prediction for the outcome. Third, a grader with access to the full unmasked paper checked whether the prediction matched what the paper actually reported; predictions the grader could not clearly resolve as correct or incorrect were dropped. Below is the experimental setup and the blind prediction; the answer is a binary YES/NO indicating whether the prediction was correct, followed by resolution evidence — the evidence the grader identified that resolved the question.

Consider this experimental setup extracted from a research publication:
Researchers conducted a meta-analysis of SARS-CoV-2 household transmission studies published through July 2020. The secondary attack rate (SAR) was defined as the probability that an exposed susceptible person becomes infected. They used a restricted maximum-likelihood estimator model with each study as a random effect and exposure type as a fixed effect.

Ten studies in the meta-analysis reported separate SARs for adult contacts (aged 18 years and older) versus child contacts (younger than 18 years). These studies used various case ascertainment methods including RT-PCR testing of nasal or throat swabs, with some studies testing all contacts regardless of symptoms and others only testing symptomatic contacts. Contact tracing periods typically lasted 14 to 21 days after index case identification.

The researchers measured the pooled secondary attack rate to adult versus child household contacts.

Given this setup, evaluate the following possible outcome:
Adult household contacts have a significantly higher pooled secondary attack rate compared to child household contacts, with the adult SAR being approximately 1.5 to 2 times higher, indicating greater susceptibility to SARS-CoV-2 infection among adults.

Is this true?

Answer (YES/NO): YES